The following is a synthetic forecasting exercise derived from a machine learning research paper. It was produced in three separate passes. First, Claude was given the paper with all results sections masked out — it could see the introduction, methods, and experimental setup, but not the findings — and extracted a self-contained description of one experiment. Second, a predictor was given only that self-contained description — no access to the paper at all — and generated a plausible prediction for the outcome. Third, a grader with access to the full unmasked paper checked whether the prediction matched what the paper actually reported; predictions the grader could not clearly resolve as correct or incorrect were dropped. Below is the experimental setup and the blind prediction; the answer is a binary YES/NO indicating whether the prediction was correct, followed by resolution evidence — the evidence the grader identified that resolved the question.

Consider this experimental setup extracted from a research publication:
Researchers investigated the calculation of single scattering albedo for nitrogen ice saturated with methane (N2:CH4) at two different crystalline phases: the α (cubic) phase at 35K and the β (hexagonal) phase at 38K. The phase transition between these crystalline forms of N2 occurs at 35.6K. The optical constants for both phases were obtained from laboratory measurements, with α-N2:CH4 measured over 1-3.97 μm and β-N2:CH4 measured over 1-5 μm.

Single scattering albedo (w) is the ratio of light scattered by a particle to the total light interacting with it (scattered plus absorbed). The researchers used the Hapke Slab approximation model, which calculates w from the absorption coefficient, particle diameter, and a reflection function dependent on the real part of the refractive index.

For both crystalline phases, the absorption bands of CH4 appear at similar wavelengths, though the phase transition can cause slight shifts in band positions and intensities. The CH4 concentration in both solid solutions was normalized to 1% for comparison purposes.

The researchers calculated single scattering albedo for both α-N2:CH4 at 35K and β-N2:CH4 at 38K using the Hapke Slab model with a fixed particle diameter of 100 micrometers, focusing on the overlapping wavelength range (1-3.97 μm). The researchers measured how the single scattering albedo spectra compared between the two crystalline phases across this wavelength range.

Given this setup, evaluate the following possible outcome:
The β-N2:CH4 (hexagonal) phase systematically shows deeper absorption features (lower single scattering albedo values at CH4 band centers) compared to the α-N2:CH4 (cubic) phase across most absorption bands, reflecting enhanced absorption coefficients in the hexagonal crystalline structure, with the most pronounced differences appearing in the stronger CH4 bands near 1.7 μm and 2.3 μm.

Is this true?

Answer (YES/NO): NO